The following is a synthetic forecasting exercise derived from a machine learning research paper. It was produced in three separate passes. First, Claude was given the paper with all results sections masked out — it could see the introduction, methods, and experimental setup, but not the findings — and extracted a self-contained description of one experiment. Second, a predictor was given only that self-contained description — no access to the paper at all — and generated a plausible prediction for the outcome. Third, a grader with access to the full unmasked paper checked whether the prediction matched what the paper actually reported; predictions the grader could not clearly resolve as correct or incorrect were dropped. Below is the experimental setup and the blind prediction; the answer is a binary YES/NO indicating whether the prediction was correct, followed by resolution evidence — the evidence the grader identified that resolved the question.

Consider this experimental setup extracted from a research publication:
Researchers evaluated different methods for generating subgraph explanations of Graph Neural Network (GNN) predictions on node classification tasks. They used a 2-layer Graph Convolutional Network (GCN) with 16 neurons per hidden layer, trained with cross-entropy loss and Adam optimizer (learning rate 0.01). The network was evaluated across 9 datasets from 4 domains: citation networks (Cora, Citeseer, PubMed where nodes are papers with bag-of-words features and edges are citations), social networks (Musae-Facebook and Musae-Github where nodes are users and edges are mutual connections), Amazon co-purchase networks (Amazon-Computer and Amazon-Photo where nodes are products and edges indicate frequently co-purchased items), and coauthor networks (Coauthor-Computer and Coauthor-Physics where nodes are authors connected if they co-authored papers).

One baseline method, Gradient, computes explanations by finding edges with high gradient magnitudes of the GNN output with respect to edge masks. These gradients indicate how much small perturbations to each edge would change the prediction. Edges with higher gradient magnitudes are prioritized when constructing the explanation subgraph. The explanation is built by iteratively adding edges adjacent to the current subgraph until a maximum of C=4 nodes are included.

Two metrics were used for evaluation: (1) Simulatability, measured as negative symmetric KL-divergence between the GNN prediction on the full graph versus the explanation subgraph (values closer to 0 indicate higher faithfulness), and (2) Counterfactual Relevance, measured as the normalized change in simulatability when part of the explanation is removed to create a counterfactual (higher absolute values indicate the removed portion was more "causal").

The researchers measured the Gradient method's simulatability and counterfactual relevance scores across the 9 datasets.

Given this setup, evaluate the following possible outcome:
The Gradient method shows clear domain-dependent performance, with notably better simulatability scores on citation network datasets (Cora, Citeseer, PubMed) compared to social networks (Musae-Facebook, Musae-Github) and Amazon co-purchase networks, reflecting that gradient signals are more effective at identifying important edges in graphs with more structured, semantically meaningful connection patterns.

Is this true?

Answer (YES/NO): NO